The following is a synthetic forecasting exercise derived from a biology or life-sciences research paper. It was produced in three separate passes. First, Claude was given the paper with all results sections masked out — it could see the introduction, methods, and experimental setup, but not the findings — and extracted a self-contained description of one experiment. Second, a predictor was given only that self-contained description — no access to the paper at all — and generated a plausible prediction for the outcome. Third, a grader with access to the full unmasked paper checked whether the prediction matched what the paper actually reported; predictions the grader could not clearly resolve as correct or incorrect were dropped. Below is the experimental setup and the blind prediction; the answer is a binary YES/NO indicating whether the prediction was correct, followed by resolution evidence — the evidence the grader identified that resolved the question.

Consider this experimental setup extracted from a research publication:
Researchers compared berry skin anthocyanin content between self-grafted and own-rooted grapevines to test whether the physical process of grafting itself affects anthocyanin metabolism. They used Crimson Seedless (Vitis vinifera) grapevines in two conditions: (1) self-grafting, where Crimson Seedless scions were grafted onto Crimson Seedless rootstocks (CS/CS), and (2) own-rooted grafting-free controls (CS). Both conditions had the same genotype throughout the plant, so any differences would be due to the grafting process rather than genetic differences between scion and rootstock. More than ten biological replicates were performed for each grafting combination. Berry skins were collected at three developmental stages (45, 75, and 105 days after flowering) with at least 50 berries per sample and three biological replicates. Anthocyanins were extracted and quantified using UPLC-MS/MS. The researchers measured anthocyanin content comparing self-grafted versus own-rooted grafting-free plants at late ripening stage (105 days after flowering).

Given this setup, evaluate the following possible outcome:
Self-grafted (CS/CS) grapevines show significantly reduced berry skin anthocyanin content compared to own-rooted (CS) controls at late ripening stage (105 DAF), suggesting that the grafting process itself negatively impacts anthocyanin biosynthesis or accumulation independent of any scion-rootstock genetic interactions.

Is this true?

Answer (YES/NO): NO